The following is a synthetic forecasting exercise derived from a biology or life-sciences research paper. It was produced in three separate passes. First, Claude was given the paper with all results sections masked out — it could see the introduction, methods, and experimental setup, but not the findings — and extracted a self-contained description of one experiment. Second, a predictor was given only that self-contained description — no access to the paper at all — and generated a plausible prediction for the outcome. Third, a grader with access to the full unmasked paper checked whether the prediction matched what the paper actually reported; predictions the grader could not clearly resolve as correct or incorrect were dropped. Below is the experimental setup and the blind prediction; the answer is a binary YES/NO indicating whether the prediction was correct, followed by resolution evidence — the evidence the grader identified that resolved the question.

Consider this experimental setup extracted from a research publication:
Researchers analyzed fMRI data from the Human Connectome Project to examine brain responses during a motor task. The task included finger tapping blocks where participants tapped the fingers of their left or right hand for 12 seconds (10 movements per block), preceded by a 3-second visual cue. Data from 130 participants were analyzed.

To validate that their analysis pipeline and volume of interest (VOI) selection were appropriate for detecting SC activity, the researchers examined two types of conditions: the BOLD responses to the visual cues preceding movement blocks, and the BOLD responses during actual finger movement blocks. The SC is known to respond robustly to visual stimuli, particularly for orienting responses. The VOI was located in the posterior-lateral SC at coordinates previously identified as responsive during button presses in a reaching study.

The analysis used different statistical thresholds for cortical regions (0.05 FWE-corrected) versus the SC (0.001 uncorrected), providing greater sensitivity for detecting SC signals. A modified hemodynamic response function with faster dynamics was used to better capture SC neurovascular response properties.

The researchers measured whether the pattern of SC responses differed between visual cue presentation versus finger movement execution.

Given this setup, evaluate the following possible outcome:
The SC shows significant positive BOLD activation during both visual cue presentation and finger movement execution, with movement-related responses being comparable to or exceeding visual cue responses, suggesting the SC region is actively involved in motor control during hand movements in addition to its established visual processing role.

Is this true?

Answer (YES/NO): NO